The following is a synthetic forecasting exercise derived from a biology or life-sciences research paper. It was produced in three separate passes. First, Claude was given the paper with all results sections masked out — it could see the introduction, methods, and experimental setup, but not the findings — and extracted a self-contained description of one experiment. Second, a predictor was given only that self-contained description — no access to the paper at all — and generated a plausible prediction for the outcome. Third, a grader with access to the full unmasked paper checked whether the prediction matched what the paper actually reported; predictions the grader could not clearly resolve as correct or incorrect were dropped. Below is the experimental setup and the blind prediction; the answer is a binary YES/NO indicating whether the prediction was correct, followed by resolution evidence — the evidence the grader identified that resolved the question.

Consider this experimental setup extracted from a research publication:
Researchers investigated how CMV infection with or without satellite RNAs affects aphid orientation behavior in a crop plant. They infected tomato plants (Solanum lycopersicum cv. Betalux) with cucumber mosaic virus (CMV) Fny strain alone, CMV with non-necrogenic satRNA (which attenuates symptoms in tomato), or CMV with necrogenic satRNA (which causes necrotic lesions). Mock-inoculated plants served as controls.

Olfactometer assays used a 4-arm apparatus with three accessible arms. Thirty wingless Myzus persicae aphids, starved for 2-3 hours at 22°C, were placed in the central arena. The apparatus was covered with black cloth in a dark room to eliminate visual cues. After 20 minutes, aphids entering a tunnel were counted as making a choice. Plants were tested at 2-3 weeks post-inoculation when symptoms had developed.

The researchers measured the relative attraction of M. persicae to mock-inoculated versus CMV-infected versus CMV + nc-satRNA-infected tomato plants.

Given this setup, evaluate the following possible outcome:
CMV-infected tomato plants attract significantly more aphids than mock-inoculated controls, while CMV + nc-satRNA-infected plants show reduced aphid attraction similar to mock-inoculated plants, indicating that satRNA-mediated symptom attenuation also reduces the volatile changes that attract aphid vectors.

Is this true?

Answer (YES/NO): NO